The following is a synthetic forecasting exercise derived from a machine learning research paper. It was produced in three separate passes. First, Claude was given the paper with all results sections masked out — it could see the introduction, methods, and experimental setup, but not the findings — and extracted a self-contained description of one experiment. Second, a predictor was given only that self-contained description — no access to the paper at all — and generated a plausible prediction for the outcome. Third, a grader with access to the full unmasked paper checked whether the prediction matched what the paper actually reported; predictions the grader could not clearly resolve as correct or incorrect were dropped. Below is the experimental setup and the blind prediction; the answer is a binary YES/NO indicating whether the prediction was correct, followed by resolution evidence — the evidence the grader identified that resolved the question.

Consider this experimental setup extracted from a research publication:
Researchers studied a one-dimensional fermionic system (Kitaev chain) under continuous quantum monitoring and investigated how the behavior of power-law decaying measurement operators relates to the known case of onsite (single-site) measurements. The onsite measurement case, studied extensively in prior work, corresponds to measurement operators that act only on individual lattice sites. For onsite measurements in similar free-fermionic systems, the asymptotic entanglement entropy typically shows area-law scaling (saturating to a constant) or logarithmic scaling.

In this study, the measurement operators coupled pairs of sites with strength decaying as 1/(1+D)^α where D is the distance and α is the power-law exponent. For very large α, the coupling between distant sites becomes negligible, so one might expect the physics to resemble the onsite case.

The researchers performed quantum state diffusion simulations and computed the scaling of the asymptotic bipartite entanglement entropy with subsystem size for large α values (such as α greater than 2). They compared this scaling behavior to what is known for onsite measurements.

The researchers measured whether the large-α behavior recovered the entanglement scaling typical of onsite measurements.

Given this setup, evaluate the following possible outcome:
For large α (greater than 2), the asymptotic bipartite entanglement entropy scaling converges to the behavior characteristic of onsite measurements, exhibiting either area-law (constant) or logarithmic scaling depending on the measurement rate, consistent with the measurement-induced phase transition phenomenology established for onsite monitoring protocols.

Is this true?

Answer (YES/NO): YES